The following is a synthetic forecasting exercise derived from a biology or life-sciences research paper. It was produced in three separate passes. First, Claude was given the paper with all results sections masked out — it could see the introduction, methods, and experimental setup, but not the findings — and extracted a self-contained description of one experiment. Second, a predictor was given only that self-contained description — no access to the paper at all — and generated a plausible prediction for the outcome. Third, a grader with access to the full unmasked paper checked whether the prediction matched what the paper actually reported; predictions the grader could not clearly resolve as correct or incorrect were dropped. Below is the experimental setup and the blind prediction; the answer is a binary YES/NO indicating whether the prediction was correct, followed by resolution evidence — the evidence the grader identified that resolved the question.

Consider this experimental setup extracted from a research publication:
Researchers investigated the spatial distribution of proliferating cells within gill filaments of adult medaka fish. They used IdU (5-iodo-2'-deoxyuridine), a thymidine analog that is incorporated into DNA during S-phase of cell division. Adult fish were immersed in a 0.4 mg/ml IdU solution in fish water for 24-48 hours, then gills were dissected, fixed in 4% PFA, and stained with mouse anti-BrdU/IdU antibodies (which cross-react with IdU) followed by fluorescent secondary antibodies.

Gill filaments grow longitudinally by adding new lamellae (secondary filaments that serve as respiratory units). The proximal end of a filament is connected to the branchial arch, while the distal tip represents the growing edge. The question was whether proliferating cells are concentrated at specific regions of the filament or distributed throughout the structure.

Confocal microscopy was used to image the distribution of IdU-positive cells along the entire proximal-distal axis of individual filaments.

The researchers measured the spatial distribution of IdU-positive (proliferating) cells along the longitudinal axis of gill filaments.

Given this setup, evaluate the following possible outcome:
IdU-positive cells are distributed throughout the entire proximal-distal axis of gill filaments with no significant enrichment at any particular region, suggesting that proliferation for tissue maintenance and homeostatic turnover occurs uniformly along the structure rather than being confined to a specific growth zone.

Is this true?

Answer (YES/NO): NO